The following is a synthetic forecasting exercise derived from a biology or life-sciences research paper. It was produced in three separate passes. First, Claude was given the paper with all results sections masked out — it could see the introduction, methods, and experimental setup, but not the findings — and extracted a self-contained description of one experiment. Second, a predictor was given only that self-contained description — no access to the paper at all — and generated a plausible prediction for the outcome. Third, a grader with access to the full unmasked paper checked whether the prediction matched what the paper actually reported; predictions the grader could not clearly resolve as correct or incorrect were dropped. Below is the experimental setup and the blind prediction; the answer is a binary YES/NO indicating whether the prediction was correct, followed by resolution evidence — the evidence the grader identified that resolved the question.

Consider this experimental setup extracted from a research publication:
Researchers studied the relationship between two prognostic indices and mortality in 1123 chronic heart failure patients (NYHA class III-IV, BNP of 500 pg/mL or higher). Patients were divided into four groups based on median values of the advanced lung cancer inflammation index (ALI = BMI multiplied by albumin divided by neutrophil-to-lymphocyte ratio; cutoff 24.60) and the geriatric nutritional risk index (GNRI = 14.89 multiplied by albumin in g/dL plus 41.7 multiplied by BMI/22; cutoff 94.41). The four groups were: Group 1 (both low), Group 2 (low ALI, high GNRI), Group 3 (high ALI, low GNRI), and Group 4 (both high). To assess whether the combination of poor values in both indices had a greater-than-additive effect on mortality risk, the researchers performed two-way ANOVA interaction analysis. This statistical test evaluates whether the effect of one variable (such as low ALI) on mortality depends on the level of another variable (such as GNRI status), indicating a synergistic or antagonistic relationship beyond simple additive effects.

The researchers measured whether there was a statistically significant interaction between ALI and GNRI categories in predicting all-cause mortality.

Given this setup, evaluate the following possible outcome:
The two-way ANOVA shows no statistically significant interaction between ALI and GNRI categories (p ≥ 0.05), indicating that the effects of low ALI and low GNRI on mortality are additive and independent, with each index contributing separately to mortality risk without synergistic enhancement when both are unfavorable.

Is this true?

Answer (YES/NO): YES